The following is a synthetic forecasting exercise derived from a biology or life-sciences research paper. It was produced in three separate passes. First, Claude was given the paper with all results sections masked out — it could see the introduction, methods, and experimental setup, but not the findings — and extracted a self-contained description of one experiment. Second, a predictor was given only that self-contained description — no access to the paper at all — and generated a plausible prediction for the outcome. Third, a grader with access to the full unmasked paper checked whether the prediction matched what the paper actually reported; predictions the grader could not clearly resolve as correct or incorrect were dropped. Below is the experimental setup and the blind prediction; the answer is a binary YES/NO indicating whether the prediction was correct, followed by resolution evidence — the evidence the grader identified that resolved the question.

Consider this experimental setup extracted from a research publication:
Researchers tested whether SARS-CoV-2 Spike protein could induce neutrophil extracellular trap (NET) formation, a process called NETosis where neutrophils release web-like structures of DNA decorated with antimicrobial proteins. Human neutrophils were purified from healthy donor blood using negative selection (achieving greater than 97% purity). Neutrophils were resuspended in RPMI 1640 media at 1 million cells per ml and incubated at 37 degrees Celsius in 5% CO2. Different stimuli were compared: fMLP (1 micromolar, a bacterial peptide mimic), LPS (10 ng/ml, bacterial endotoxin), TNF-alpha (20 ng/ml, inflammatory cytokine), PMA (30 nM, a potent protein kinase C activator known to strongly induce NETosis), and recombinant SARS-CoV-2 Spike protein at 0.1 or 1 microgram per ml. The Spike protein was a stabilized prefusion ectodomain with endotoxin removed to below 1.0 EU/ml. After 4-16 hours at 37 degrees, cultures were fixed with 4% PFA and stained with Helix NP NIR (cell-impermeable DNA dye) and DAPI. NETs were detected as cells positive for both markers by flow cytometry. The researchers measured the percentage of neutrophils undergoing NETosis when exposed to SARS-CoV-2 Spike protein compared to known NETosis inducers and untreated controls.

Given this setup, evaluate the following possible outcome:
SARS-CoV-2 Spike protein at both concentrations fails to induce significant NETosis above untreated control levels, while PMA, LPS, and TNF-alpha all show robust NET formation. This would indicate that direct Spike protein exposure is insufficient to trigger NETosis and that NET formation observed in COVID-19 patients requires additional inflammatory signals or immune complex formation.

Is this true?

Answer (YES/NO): NO